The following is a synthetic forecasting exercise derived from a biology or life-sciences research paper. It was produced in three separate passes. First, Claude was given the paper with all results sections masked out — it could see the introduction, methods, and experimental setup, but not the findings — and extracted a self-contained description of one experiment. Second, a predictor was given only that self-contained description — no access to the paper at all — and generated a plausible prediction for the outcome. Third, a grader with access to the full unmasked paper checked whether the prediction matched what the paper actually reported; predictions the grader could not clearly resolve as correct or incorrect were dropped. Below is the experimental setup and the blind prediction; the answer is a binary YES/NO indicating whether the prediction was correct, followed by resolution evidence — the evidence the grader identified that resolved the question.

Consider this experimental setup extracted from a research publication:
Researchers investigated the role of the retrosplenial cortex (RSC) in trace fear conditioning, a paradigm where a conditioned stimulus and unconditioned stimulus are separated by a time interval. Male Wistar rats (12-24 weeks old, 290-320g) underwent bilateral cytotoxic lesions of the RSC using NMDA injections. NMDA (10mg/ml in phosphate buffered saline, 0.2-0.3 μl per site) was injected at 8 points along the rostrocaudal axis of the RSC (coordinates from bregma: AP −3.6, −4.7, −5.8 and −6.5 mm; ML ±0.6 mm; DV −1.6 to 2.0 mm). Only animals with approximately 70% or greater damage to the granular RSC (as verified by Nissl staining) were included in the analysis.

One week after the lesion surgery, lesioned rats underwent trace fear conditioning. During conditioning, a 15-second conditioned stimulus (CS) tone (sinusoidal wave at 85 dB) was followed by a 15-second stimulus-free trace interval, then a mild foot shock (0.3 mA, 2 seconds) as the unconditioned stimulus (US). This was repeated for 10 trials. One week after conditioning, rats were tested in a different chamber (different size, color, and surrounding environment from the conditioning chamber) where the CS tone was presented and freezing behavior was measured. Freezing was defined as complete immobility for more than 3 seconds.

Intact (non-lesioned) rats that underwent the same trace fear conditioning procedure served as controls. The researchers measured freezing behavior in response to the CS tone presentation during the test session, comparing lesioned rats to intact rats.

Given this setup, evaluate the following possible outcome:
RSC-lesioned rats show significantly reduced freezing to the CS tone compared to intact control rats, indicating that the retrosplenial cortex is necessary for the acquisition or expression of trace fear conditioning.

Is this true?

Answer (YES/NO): YES